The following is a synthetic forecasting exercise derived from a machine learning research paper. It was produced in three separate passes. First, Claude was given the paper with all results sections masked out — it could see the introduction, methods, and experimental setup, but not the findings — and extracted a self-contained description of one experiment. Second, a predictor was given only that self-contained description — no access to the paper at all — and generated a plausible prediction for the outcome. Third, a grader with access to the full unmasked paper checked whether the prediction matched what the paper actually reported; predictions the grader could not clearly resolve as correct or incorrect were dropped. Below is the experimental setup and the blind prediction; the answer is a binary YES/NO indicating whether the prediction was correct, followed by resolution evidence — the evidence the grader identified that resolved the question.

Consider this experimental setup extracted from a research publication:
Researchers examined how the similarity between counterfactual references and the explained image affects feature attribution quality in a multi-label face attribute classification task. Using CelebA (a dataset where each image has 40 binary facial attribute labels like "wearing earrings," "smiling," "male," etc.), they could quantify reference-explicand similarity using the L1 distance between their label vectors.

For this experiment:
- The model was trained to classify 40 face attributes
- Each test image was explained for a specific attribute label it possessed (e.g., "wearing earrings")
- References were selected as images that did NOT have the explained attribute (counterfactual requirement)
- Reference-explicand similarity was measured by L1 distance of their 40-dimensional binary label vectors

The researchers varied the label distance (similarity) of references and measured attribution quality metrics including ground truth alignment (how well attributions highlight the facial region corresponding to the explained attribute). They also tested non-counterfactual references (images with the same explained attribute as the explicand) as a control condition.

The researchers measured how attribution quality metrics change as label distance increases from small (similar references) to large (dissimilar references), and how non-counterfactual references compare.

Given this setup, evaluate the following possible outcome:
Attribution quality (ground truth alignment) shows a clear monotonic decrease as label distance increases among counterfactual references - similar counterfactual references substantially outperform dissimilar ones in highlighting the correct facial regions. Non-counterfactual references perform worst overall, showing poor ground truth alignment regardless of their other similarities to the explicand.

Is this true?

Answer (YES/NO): YES